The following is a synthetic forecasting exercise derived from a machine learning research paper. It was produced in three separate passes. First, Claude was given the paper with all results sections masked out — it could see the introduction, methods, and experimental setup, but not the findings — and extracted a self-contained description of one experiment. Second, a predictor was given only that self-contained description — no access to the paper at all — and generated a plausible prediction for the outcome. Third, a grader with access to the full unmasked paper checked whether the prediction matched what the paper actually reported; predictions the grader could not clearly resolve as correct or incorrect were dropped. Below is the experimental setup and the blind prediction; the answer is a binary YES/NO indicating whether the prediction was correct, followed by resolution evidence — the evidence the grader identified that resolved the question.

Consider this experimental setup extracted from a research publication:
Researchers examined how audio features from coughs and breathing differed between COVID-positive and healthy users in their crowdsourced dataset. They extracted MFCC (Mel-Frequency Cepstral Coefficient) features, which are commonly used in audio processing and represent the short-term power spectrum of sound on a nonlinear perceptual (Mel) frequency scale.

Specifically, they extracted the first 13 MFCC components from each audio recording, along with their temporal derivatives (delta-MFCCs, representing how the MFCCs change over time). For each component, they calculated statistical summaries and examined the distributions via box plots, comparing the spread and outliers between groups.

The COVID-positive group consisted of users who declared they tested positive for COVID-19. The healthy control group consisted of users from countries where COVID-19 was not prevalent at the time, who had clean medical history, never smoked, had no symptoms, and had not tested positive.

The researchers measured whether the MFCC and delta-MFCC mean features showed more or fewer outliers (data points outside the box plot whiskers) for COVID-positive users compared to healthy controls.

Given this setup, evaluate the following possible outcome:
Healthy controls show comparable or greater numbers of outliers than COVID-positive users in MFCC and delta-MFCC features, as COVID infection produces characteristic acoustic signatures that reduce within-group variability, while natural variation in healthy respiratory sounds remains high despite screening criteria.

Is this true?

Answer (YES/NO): YES